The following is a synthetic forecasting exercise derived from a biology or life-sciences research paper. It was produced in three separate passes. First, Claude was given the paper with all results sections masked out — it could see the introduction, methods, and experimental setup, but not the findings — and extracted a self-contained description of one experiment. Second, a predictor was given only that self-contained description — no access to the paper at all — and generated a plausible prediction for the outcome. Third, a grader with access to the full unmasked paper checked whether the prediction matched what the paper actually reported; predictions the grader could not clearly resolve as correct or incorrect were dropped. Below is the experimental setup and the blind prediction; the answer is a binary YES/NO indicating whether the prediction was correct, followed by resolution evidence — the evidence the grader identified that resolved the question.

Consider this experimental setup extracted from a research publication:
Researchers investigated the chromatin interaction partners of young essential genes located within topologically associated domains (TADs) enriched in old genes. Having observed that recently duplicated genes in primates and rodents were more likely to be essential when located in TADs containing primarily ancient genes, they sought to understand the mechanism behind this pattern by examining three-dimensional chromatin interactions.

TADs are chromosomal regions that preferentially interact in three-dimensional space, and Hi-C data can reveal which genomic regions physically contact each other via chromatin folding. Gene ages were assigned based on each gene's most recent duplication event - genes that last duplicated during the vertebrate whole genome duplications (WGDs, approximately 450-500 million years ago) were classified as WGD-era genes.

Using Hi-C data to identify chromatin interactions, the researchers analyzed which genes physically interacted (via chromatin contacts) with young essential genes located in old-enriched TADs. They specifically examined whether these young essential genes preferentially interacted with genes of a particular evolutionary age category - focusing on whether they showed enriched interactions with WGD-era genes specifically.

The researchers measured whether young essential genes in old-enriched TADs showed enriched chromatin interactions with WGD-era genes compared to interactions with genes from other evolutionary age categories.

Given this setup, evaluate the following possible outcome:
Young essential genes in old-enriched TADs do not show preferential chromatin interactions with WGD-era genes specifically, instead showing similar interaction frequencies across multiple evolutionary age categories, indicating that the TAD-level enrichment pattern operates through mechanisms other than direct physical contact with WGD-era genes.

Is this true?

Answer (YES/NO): NO